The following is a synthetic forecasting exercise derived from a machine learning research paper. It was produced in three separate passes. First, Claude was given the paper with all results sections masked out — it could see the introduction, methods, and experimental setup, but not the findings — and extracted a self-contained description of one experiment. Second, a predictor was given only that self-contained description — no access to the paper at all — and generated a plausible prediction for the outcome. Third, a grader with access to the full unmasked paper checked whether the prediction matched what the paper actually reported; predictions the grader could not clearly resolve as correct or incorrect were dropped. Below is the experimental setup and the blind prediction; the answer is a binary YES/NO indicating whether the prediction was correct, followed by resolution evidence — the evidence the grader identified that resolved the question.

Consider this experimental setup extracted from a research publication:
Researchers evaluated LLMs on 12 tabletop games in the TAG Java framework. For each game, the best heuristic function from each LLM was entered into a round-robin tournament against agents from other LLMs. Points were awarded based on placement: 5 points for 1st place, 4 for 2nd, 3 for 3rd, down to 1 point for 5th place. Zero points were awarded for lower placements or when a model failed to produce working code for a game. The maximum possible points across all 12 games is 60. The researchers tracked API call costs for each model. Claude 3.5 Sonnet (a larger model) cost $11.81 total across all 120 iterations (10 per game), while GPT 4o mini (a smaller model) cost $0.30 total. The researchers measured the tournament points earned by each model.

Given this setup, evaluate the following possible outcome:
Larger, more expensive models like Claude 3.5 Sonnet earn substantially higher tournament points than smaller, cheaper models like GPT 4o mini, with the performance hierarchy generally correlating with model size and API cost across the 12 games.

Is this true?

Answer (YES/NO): NO